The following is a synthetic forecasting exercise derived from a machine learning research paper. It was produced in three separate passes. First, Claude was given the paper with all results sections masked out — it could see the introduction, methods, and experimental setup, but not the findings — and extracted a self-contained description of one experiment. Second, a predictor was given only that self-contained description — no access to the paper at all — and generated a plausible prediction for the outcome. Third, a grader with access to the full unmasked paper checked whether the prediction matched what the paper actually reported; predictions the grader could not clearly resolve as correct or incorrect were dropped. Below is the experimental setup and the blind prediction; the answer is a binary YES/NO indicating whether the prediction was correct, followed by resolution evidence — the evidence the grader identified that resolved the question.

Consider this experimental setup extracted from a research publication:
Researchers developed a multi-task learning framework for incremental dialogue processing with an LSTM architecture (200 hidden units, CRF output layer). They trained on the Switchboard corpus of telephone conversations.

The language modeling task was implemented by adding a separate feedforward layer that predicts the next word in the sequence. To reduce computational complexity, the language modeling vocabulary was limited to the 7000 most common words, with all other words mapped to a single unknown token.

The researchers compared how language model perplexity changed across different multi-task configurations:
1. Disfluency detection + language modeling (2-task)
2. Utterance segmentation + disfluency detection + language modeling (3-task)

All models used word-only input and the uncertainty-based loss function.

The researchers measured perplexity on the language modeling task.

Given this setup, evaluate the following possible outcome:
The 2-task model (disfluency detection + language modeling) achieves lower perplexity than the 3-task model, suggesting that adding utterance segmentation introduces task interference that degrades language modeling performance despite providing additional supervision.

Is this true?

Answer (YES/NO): NO